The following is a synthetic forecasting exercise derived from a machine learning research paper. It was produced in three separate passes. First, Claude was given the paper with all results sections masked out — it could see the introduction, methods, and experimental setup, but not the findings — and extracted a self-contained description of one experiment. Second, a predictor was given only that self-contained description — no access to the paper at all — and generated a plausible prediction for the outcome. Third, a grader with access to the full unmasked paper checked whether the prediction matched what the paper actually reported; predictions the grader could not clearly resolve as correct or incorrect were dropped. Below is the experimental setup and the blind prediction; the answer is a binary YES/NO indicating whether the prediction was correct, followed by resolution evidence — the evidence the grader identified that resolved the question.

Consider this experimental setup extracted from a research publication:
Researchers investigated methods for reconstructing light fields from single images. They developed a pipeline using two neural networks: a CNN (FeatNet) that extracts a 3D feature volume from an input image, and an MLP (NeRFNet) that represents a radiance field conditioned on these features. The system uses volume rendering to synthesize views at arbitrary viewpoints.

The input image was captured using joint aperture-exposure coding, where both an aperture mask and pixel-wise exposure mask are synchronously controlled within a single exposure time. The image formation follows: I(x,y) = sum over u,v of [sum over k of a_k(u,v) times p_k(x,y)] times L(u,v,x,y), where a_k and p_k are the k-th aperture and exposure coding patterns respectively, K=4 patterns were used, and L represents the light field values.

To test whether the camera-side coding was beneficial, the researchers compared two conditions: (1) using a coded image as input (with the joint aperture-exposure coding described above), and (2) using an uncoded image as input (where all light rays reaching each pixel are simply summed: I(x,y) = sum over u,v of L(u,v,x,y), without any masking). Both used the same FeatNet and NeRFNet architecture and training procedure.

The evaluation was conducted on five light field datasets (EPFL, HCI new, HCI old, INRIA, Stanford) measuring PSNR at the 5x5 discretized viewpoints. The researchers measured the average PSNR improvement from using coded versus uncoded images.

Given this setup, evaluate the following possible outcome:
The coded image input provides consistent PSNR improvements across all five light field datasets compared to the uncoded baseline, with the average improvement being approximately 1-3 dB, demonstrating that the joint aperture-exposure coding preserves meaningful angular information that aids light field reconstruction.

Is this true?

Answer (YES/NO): NO